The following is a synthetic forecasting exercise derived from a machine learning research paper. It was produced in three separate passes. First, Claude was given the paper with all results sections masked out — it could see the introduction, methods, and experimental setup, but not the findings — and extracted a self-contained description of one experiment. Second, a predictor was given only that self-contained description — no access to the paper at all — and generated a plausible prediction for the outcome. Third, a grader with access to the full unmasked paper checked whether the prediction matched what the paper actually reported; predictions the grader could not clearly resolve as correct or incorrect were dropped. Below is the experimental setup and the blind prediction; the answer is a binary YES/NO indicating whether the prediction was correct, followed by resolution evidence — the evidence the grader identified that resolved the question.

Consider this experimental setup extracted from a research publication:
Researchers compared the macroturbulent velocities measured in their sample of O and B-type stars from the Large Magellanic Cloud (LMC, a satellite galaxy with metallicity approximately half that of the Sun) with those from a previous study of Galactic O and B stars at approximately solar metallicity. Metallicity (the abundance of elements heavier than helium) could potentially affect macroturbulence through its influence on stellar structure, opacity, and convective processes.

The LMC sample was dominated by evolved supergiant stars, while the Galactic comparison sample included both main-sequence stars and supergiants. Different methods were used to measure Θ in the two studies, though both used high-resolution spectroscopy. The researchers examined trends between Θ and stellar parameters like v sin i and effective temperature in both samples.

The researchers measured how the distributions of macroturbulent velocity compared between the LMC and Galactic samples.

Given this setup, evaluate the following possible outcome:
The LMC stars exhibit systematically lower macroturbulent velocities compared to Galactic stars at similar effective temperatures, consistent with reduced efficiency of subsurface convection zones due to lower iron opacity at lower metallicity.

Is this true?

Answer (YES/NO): NO